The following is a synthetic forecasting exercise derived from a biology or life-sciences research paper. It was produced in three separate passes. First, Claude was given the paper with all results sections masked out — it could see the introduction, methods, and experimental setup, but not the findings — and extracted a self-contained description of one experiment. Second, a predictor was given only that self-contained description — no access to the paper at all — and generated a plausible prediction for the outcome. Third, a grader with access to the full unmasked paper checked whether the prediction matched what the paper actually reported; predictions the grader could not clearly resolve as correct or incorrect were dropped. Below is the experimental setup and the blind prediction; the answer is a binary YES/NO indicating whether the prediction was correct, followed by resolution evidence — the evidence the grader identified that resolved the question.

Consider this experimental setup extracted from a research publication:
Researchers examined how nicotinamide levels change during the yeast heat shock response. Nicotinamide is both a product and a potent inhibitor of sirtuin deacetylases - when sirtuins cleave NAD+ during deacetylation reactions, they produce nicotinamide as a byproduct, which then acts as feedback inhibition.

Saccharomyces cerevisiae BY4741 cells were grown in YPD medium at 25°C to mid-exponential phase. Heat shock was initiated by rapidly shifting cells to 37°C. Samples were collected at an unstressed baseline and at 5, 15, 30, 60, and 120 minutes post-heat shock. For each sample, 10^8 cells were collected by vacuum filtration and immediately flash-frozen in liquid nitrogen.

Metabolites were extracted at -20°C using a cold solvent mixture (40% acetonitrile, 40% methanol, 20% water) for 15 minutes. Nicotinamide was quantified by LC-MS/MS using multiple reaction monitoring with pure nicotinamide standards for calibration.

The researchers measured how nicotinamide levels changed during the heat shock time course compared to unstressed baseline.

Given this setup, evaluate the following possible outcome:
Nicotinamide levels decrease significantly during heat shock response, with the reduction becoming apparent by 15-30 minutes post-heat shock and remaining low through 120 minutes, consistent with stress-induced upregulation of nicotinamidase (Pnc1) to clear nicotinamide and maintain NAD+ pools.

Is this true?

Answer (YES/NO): NO